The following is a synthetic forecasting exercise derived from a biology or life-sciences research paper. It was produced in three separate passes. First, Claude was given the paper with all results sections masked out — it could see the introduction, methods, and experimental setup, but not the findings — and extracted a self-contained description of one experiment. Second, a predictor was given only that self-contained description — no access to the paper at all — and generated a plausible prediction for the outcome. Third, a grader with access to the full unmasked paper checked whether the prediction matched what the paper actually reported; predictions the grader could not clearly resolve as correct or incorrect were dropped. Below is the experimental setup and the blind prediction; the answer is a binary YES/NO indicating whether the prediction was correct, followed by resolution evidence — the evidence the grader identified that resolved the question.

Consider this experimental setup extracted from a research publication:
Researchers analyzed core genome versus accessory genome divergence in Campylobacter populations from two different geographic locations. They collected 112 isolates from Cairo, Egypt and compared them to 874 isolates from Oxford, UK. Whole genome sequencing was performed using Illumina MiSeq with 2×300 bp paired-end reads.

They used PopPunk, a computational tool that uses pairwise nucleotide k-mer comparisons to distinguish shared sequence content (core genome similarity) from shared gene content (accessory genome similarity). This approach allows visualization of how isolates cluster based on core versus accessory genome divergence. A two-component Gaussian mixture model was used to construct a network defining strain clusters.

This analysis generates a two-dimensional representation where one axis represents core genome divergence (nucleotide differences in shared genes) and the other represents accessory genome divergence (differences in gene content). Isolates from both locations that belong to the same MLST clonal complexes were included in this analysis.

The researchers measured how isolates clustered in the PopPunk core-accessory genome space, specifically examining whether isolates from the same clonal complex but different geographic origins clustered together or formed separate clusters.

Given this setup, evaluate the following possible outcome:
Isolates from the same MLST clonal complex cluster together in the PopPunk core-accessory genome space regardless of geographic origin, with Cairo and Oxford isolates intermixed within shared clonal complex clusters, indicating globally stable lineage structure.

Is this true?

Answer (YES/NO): NO